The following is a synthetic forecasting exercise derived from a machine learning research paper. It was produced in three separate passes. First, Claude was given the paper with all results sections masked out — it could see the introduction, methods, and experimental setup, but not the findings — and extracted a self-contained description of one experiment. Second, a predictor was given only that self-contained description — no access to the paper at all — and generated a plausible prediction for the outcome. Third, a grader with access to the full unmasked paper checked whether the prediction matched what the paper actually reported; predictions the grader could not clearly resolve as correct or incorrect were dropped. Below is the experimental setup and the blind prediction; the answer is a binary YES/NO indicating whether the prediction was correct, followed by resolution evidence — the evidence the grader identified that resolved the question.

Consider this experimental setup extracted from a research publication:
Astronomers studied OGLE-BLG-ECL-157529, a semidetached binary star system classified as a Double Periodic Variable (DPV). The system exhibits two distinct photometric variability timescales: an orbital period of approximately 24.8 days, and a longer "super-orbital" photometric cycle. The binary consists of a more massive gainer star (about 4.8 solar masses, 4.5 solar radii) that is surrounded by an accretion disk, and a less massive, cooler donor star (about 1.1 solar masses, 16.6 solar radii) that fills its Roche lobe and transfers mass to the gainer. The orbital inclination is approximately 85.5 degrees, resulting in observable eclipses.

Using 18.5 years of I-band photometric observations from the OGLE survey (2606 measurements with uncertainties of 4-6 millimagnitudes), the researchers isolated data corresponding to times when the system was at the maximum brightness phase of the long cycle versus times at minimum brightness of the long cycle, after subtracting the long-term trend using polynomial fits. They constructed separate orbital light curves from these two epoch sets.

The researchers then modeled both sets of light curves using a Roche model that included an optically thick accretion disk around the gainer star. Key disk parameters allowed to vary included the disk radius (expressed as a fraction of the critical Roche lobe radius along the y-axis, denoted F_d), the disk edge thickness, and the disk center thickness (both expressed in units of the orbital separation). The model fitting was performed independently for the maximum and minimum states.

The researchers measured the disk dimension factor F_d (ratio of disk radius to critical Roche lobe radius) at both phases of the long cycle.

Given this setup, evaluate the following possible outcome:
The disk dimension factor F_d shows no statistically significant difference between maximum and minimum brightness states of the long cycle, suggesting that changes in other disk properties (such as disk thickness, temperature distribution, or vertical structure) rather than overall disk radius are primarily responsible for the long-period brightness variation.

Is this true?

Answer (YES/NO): NO